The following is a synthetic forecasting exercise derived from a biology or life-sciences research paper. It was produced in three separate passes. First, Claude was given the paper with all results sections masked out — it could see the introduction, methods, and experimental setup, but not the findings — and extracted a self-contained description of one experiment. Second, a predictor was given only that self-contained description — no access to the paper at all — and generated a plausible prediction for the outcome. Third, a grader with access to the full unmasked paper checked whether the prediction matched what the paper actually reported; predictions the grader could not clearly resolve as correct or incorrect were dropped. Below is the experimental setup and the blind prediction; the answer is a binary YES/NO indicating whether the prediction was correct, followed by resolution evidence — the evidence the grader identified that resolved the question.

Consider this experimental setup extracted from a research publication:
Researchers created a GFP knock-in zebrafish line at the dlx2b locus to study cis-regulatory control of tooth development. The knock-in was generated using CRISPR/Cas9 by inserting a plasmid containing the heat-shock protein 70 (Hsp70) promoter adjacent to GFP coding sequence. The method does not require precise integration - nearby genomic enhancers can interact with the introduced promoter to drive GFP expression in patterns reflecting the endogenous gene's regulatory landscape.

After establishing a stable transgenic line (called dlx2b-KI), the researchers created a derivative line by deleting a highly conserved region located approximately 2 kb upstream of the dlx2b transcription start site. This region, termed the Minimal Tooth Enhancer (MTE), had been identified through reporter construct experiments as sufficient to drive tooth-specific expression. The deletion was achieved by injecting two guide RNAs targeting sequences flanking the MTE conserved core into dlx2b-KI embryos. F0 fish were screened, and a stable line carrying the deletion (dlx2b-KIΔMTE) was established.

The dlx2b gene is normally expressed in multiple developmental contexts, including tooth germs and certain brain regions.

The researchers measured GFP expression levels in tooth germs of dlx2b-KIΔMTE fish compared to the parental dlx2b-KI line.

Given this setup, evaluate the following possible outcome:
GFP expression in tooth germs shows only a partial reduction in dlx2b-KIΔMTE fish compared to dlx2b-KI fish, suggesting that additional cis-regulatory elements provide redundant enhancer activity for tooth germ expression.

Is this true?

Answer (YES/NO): NO